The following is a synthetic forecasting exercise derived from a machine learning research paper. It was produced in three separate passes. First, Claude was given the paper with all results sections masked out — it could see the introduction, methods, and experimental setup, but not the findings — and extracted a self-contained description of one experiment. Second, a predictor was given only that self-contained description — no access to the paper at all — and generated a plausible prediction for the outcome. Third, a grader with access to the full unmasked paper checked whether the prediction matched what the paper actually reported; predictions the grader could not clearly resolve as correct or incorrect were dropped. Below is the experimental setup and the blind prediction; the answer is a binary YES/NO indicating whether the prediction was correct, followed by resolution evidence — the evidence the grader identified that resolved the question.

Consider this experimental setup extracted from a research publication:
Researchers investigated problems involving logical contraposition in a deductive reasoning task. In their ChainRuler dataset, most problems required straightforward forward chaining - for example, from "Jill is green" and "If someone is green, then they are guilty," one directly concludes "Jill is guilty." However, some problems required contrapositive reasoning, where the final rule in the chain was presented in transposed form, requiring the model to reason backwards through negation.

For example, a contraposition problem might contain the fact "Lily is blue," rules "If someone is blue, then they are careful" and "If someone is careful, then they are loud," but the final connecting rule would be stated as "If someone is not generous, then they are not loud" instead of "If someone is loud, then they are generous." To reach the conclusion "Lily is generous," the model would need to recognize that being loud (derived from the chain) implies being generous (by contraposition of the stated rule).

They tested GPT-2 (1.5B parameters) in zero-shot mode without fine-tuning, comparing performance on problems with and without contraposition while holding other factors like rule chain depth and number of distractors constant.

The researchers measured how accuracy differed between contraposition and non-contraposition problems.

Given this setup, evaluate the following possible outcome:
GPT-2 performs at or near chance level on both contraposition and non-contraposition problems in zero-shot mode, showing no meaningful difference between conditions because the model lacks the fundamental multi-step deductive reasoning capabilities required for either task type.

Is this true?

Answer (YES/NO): NO